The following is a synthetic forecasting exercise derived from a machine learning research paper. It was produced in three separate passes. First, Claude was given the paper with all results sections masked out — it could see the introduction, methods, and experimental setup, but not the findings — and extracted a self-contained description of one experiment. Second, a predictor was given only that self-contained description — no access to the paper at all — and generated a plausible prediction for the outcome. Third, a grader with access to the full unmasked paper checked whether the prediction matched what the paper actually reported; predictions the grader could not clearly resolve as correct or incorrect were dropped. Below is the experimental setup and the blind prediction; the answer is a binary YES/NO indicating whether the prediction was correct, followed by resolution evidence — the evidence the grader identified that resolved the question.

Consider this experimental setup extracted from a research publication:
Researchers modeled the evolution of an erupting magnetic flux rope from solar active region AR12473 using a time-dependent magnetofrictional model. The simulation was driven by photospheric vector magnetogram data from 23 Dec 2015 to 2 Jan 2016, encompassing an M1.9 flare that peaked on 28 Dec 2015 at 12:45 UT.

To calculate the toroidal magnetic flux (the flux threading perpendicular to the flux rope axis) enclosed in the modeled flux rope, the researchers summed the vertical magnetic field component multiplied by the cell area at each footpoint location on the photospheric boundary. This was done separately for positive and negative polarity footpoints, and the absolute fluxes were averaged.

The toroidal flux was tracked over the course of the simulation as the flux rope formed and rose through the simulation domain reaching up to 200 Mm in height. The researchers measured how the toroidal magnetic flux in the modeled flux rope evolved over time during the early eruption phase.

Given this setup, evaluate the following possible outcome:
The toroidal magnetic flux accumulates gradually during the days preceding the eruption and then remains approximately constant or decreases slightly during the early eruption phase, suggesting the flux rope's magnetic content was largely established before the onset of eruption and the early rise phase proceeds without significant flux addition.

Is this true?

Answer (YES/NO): NO